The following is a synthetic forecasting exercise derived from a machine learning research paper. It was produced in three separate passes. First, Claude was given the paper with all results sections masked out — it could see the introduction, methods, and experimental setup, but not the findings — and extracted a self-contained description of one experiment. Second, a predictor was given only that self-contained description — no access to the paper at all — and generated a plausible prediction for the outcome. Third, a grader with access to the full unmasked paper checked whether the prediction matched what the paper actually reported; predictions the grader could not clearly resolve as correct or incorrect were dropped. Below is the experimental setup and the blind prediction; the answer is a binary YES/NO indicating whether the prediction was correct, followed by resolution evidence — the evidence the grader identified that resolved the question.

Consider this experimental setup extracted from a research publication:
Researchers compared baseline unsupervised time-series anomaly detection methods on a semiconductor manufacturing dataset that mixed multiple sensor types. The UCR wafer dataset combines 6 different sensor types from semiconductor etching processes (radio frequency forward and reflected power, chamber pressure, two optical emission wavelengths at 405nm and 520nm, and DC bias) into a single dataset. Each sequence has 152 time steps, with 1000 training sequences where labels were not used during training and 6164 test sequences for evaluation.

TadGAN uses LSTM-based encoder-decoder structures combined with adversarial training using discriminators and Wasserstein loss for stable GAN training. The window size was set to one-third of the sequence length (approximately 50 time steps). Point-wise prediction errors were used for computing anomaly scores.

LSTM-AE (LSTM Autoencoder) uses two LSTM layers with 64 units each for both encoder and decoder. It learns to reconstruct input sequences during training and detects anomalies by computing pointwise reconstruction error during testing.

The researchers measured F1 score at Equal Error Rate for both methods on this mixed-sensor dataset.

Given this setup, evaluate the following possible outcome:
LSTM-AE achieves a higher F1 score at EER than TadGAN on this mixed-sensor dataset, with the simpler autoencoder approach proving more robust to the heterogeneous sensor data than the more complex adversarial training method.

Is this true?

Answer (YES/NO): YES